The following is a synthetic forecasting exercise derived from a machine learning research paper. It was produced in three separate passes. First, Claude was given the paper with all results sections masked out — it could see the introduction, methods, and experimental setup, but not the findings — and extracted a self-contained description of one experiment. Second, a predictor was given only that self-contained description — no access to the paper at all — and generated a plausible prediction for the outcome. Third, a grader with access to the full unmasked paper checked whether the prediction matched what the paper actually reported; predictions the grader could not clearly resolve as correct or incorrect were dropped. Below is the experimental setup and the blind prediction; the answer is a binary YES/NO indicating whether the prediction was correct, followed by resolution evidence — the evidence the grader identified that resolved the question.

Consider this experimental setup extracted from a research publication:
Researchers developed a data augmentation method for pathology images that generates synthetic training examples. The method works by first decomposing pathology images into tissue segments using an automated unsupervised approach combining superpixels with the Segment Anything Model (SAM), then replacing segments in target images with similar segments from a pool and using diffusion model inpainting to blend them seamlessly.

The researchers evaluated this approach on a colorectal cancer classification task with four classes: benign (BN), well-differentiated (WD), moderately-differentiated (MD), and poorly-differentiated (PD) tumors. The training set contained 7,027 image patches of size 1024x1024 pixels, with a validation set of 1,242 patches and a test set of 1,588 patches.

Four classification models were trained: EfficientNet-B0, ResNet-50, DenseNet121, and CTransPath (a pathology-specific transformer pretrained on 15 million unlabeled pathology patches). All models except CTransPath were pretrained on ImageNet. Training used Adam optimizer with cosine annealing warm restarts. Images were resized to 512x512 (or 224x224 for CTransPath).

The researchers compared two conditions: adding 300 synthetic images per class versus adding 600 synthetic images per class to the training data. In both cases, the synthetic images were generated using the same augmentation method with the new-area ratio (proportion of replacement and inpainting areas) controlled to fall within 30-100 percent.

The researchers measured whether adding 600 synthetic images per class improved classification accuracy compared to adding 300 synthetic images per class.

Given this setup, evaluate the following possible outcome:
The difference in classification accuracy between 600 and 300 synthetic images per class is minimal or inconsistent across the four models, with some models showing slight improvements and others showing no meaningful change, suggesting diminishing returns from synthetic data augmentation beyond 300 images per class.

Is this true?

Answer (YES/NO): YES